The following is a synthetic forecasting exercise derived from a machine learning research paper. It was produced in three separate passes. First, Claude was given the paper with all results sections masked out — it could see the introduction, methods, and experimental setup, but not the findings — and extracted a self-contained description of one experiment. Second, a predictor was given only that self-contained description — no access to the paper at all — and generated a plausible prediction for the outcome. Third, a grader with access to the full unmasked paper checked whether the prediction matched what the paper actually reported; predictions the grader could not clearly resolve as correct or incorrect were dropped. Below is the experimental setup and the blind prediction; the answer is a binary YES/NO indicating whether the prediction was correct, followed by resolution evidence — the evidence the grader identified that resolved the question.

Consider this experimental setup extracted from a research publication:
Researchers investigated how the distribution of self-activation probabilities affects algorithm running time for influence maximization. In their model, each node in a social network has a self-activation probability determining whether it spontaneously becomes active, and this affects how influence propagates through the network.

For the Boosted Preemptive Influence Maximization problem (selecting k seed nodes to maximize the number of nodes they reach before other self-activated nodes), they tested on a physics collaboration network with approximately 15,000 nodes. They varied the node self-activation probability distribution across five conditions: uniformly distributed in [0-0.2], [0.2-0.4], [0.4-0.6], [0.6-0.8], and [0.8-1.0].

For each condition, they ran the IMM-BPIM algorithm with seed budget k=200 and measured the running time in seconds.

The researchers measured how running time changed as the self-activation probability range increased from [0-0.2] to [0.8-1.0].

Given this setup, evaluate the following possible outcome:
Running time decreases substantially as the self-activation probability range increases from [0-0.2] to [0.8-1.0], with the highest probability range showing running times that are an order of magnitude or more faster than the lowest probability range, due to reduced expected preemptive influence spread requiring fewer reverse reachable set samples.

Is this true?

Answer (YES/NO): NO